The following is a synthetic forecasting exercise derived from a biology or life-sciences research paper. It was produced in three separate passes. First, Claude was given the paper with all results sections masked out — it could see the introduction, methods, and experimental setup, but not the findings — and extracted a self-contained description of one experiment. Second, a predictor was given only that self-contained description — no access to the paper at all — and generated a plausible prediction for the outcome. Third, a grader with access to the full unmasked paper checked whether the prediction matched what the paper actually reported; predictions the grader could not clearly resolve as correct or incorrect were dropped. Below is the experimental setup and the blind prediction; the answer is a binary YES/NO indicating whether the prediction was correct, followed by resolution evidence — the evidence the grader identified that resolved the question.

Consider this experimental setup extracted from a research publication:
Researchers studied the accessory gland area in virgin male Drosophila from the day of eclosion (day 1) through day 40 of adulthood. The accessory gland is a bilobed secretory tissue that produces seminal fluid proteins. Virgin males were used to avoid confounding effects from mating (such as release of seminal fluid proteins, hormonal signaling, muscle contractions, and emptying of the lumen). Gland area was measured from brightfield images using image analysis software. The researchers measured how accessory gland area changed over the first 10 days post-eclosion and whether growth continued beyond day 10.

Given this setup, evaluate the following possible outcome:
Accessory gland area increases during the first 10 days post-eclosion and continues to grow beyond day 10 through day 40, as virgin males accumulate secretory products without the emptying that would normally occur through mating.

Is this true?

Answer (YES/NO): NO